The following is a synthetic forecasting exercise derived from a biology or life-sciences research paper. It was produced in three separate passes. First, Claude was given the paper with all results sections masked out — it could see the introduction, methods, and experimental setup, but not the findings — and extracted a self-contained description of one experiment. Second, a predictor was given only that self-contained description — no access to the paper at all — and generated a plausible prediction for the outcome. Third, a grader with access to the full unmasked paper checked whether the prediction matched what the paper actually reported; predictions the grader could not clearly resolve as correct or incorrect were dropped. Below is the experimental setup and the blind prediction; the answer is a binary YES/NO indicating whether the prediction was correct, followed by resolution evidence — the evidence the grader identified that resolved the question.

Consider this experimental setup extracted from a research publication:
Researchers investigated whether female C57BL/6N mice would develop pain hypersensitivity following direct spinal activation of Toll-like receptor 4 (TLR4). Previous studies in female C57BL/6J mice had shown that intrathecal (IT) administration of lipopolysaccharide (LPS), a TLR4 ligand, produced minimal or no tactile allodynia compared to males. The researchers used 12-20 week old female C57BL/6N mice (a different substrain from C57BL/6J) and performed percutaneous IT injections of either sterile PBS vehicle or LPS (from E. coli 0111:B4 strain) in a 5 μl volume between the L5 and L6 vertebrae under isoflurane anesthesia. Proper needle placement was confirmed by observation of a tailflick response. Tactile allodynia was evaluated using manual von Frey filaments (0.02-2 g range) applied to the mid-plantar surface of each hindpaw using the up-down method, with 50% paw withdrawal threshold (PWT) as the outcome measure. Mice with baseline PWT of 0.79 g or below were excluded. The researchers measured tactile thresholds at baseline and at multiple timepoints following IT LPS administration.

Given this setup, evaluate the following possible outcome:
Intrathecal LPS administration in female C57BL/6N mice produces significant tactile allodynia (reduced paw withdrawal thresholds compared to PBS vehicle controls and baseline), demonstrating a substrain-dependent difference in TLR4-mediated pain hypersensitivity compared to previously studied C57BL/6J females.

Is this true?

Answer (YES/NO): YES